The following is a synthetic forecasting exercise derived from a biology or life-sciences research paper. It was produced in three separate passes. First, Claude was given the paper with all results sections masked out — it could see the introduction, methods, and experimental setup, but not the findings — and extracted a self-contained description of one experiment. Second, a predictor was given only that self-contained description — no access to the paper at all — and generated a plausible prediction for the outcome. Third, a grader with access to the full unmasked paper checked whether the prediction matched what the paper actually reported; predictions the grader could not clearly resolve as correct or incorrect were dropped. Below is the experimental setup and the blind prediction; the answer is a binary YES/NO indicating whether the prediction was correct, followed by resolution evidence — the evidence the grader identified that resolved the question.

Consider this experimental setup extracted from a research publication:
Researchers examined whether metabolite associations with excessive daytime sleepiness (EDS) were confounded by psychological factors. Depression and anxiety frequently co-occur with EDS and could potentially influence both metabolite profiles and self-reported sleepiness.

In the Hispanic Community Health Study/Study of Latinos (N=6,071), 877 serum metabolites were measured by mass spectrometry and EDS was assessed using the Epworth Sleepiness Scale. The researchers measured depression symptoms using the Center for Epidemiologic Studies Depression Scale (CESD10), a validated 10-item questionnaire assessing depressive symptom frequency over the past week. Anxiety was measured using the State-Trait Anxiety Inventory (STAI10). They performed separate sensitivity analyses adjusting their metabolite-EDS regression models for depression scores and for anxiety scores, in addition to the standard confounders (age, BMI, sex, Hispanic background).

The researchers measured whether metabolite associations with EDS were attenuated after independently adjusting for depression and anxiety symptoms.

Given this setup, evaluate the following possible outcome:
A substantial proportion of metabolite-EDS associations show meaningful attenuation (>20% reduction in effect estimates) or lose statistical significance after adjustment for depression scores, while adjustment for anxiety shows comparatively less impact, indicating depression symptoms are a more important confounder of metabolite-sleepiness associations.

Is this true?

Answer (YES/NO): NO